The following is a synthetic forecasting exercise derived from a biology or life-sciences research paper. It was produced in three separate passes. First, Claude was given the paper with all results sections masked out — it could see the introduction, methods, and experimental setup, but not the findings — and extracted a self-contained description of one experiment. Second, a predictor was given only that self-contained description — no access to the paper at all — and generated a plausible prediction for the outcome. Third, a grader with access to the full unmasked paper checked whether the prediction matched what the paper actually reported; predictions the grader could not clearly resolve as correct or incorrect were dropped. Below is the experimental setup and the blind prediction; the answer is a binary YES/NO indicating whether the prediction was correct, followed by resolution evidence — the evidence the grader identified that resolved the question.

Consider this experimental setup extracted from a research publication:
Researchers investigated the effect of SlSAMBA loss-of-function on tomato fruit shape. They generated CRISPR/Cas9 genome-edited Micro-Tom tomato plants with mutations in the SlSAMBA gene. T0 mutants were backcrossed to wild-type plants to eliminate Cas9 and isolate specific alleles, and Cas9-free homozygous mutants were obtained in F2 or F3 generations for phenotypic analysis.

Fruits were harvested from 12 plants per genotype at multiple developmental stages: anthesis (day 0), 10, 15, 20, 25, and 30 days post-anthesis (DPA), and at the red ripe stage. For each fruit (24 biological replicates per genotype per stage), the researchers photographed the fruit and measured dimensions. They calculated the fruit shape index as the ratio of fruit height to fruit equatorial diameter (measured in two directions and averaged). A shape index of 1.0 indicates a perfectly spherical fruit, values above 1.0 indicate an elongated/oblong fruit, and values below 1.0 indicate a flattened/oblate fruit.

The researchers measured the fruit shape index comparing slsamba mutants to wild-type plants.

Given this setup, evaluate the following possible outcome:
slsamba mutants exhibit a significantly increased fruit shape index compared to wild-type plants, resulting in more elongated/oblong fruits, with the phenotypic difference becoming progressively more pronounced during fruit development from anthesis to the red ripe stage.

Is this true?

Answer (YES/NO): NO